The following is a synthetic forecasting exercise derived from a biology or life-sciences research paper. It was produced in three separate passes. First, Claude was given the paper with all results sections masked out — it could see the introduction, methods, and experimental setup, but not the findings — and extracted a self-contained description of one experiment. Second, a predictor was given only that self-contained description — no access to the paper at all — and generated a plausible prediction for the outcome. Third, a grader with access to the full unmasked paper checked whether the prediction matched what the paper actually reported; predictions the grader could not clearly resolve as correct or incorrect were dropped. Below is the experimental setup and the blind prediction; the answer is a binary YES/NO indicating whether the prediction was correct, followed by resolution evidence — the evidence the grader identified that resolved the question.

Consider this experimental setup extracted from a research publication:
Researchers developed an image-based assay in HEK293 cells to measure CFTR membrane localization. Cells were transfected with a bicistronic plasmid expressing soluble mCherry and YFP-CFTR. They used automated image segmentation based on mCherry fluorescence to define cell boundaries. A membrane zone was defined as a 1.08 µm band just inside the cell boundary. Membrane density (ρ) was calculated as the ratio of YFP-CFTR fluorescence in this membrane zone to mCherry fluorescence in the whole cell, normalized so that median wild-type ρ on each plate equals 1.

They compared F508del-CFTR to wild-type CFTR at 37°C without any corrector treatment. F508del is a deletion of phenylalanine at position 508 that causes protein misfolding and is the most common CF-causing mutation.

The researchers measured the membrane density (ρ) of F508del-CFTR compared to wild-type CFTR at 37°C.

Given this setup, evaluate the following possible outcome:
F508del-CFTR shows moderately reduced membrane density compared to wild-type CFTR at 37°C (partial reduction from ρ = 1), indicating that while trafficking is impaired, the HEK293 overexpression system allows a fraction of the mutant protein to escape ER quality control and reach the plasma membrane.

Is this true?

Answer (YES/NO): NO